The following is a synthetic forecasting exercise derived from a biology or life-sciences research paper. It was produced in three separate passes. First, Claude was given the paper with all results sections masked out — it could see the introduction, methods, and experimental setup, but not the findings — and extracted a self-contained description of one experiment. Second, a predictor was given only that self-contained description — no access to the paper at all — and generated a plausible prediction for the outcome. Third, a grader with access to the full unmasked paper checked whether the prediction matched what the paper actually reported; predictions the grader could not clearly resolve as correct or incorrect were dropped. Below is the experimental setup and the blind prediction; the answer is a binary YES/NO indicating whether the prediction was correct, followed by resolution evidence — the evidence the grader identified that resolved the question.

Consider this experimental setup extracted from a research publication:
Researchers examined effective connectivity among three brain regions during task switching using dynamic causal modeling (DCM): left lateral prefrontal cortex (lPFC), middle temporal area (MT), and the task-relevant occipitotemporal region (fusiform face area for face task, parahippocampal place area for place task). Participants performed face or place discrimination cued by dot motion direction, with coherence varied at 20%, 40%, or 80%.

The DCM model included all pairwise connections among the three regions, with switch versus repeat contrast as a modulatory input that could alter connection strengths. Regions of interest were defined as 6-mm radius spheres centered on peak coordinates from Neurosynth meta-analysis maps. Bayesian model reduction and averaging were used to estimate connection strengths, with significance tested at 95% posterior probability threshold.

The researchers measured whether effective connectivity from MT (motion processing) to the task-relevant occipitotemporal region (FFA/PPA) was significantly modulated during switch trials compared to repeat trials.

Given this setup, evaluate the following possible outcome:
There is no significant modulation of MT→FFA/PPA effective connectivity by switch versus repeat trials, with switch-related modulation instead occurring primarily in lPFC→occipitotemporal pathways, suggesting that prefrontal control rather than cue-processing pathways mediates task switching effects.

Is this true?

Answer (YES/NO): YES